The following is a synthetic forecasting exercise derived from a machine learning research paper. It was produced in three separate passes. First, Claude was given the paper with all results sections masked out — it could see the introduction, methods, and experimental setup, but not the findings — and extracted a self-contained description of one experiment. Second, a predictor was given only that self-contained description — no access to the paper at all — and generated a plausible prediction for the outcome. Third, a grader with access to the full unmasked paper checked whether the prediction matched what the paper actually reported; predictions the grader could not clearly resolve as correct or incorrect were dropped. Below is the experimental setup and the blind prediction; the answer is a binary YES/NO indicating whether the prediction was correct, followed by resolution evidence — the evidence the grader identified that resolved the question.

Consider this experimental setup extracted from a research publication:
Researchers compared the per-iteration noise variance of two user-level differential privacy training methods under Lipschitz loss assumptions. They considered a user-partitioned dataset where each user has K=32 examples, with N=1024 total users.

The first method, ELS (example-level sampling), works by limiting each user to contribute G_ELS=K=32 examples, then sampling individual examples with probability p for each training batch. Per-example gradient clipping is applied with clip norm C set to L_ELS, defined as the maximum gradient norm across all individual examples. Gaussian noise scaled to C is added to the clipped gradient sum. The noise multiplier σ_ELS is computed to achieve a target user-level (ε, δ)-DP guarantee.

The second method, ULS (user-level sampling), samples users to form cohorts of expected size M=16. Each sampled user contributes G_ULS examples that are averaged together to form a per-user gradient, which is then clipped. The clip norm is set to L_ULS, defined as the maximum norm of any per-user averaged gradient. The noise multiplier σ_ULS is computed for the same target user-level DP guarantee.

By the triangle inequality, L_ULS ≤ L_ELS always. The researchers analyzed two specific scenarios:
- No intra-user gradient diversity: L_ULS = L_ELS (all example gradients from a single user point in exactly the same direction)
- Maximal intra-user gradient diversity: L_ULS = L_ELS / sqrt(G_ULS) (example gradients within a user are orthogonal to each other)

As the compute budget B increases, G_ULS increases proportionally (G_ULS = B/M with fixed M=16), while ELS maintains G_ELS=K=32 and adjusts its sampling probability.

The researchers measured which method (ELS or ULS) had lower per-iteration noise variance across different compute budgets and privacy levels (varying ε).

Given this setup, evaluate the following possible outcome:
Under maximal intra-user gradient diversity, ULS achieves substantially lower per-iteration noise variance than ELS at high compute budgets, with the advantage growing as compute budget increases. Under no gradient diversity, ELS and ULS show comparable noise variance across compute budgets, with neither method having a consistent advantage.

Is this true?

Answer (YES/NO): NO